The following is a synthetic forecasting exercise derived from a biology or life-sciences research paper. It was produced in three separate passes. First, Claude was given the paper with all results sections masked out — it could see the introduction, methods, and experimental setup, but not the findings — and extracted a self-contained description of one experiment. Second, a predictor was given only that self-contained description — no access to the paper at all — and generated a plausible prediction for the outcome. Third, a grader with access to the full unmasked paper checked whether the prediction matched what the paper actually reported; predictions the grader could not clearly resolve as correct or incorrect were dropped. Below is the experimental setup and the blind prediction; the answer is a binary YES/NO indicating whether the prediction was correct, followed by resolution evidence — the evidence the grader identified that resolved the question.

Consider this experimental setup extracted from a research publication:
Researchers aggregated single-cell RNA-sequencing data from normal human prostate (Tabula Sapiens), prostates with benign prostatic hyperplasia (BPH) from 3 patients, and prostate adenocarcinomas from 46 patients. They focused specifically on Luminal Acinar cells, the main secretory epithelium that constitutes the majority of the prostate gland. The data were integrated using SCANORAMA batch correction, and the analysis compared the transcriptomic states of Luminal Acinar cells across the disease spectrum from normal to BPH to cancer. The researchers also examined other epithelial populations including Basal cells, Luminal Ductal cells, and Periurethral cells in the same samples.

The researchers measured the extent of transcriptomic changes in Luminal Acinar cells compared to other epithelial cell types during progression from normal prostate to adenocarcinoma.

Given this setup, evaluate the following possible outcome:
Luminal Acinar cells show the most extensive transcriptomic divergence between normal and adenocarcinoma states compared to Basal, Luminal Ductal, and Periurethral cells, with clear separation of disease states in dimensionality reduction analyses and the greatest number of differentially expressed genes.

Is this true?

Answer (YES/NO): YES